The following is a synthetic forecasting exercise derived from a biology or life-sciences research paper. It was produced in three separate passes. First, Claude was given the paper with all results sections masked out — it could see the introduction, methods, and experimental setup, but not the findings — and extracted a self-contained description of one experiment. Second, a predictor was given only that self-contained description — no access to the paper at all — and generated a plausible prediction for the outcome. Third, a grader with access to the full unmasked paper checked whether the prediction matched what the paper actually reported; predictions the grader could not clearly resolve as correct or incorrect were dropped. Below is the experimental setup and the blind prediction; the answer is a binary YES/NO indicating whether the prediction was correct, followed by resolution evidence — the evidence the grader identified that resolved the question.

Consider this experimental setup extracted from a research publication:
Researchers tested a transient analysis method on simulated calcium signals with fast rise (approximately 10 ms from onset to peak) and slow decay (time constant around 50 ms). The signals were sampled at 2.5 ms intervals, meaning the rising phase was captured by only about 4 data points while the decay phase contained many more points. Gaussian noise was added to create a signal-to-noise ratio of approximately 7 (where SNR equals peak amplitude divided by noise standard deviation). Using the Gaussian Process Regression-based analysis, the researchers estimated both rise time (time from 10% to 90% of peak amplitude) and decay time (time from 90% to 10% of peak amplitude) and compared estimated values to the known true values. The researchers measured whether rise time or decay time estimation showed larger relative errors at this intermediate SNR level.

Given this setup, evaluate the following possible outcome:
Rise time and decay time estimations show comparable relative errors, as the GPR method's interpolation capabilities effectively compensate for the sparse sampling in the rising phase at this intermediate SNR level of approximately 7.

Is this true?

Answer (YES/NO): NO